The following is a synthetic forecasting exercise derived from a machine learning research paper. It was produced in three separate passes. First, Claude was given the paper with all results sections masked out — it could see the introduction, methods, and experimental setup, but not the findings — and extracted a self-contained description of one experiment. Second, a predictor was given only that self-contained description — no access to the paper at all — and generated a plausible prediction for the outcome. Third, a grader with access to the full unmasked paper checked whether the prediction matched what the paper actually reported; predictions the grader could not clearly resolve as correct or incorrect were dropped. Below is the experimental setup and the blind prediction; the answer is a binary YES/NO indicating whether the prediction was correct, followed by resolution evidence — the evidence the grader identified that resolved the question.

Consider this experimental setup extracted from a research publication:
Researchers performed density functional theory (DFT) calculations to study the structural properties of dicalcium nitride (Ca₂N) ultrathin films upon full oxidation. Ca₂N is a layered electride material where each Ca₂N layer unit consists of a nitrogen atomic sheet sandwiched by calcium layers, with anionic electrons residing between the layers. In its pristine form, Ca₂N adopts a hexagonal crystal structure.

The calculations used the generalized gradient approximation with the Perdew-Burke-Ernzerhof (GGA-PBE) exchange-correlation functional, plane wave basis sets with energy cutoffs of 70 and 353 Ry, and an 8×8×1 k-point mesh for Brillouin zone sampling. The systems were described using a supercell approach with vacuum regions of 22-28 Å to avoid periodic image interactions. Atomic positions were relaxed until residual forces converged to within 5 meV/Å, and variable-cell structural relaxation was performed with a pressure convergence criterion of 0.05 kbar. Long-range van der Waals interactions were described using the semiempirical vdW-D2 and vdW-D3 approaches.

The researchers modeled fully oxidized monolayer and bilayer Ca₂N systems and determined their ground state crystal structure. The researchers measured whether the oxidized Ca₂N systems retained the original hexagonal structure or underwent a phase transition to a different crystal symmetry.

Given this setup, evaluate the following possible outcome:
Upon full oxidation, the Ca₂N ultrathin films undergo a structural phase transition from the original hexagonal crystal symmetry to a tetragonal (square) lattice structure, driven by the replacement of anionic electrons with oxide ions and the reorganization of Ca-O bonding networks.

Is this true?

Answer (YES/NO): YES